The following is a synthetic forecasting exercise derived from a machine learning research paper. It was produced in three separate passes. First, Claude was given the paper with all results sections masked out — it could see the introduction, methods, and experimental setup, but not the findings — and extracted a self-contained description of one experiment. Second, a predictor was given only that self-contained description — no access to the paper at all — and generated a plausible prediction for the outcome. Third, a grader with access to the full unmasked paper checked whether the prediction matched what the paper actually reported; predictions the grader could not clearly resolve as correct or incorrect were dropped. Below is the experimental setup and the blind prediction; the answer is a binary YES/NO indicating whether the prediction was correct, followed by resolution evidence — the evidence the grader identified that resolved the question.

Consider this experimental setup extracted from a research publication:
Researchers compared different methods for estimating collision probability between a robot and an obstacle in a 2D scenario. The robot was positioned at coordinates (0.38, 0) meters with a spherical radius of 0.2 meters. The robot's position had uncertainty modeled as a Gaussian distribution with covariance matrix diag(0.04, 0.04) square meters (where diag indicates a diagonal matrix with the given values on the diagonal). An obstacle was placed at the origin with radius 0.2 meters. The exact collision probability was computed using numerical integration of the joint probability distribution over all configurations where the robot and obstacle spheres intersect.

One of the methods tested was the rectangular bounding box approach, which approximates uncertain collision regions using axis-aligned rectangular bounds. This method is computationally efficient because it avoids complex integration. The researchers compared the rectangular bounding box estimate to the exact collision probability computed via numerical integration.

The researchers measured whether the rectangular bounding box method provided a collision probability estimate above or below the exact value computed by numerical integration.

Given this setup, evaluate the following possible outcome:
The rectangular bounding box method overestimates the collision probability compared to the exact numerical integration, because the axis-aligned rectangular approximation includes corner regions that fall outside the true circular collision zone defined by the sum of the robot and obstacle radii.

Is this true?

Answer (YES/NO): NO